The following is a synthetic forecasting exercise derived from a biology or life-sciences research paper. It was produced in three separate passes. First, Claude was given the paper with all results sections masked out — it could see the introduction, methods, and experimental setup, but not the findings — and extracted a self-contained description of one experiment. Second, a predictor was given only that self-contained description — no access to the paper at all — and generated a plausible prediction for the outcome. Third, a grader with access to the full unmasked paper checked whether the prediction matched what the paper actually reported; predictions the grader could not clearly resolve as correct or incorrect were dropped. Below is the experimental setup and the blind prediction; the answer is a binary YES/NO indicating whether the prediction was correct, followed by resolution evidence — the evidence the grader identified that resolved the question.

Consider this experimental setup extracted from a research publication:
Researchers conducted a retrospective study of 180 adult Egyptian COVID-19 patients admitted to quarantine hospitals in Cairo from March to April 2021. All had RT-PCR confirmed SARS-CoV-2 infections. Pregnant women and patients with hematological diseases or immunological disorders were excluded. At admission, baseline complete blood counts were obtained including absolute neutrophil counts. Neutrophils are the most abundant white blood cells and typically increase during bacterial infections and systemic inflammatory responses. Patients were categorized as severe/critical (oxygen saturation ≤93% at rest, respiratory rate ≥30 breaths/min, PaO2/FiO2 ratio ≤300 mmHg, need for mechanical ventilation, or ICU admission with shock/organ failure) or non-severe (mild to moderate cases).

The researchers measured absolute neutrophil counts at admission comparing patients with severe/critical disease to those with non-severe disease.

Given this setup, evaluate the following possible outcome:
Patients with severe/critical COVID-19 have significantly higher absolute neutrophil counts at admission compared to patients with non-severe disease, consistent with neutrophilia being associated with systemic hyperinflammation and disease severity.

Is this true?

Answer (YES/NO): NO